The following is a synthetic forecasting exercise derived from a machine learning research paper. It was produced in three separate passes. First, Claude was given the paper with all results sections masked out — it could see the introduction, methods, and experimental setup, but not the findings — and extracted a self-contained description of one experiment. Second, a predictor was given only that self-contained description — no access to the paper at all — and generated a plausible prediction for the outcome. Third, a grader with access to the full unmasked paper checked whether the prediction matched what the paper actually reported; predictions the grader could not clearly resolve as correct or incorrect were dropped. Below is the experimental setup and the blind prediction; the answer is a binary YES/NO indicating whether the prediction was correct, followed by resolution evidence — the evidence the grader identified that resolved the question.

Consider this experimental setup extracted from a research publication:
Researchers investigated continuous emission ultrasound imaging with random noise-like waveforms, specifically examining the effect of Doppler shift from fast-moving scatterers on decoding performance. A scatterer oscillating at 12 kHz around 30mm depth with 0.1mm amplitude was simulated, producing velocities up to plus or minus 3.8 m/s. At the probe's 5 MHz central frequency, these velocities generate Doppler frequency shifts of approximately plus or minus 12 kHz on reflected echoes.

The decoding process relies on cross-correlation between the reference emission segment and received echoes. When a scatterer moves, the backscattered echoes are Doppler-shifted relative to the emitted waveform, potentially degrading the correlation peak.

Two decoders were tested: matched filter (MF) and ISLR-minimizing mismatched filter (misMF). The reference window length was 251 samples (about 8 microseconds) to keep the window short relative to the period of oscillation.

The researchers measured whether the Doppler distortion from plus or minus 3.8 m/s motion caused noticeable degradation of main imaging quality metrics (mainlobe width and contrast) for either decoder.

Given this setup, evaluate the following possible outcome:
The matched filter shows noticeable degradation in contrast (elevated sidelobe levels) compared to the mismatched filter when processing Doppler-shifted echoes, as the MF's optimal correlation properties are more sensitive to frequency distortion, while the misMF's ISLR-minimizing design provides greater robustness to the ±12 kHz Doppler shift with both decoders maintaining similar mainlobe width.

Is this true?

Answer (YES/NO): NO